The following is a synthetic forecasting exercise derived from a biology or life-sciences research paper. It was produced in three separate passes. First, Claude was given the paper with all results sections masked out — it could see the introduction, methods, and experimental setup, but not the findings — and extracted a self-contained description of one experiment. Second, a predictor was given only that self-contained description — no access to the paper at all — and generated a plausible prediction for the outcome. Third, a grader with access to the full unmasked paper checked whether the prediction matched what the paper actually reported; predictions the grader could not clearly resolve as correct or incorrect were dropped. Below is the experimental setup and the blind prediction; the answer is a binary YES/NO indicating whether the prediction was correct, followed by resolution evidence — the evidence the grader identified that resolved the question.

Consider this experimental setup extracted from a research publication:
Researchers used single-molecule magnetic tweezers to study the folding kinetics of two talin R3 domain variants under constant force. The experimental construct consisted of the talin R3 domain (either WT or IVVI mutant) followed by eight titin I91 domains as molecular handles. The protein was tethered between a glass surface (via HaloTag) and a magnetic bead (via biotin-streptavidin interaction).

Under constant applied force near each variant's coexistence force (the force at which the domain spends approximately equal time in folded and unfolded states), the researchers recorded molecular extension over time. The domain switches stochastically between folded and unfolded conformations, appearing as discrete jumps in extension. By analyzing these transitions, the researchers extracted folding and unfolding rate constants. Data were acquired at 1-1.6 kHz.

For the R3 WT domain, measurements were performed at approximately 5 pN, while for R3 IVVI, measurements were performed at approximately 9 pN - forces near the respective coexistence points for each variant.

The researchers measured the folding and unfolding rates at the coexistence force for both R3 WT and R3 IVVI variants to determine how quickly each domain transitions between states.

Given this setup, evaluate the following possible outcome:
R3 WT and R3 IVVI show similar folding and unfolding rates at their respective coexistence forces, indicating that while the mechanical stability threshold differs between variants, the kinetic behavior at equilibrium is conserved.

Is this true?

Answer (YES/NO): NO